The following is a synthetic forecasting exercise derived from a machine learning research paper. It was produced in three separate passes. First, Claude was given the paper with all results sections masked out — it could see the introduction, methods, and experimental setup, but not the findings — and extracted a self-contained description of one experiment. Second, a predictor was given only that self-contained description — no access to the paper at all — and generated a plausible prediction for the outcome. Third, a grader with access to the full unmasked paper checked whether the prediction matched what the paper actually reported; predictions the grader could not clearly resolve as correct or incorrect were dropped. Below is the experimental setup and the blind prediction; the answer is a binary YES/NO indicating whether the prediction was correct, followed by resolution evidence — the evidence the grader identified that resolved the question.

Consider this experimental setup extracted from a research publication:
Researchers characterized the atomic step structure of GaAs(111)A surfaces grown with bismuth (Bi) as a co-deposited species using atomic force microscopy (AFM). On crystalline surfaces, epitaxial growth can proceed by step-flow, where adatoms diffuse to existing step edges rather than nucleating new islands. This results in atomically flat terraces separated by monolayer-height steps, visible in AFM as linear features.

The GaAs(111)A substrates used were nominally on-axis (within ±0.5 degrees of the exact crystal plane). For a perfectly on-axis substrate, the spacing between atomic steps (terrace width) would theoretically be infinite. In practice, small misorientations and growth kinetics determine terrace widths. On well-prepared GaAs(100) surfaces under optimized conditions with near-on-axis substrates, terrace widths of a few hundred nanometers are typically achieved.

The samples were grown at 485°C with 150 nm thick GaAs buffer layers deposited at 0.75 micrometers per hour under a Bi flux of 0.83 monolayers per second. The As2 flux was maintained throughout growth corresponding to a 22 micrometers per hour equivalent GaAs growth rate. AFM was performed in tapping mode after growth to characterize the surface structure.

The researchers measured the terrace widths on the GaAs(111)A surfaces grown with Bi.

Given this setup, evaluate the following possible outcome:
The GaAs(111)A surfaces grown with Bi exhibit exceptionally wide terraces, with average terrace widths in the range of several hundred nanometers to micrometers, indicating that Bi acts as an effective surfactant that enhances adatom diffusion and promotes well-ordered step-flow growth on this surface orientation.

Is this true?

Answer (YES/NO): YES